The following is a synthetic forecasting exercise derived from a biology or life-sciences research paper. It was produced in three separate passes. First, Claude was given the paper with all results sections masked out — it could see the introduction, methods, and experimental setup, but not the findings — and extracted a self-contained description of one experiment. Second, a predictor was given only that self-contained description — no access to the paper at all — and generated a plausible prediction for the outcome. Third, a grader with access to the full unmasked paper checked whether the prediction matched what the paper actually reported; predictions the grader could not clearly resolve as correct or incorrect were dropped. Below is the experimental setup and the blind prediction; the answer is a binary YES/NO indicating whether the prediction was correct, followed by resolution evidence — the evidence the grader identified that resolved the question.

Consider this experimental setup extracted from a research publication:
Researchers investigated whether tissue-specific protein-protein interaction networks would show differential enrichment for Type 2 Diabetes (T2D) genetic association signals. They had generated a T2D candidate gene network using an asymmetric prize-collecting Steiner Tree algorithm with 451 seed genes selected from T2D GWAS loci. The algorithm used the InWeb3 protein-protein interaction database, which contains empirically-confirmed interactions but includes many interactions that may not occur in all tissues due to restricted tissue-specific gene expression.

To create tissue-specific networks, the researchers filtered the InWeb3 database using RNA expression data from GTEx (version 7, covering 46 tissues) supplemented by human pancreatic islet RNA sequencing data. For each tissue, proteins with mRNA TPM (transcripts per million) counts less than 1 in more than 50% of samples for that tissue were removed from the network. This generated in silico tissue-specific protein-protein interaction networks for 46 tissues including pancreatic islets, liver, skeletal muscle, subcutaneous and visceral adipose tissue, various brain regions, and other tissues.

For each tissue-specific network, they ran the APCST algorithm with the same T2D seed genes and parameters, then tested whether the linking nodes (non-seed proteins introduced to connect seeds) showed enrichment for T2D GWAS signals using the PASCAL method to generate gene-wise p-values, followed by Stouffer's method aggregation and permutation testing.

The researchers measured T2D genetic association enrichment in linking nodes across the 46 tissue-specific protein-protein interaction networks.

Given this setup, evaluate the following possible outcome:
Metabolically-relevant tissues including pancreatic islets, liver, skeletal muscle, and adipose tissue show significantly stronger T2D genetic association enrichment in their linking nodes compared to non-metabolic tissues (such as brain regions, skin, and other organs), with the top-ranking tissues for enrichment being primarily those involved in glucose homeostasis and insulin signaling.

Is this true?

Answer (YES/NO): NO